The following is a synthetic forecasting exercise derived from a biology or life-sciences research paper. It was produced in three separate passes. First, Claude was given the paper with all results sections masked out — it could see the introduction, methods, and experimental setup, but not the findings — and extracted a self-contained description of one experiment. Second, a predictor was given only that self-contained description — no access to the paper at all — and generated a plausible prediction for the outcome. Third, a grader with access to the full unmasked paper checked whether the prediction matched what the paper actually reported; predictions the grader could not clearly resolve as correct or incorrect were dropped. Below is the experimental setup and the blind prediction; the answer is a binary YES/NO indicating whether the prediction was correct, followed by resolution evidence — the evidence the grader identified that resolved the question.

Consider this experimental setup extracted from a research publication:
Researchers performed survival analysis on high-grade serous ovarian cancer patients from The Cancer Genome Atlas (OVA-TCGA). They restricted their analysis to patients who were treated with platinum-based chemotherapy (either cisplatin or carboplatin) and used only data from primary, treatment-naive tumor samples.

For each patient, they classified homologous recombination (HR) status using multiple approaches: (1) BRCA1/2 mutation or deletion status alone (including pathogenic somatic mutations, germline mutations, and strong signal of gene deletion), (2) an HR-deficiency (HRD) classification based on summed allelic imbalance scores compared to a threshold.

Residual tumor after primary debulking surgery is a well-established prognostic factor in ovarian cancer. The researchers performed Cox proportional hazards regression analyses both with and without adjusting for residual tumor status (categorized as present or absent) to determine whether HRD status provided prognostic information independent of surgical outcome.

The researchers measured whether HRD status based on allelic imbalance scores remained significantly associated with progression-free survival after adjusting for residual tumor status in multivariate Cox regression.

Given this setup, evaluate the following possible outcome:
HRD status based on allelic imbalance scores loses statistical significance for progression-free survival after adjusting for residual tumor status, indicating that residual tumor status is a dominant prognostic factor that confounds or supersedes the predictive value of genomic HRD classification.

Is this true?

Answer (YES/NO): NO